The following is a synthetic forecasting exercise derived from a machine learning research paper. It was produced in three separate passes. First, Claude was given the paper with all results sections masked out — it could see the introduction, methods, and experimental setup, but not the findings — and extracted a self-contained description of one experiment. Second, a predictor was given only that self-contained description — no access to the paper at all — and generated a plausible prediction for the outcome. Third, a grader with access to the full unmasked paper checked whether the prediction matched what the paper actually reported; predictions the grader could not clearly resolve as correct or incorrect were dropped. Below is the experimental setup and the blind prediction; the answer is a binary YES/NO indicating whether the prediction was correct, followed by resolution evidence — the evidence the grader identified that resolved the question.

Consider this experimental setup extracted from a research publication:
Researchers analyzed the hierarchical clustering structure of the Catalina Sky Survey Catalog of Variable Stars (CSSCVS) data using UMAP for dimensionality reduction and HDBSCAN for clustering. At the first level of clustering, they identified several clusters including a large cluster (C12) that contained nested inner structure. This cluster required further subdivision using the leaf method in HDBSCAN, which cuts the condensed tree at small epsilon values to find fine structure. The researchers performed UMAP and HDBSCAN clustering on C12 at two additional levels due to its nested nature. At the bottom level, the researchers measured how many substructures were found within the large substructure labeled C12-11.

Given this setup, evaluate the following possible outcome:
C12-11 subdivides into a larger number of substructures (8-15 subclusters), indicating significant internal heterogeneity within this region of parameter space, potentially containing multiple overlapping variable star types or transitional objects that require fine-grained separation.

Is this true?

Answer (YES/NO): NO